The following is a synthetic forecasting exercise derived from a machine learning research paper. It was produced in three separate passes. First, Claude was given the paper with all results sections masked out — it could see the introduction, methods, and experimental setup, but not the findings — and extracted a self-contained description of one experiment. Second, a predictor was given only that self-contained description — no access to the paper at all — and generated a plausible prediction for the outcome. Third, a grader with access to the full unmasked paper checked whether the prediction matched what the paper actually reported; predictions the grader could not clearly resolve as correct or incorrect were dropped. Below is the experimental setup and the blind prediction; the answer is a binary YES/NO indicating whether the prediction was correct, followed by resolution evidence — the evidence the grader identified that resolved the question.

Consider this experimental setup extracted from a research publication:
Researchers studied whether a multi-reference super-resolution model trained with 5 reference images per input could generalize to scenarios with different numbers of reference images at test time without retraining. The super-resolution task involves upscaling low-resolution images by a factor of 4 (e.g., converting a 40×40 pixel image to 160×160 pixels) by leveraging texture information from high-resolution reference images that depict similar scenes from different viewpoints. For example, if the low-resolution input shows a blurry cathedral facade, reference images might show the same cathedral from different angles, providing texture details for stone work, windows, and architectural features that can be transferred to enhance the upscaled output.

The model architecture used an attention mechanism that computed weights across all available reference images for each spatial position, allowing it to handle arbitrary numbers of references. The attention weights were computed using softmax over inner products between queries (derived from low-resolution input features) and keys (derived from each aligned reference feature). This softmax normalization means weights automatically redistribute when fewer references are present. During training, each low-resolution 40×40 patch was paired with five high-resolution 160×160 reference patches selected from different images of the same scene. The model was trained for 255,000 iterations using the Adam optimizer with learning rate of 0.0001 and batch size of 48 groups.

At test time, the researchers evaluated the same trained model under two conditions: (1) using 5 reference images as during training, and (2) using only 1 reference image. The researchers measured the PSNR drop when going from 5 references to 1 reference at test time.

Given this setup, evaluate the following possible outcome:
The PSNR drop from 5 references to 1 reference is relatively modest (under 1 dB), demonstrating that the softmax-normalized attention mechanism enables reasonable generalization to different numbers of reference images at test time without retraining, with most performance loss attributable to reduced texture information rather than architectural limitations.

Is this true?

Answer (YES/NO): YES